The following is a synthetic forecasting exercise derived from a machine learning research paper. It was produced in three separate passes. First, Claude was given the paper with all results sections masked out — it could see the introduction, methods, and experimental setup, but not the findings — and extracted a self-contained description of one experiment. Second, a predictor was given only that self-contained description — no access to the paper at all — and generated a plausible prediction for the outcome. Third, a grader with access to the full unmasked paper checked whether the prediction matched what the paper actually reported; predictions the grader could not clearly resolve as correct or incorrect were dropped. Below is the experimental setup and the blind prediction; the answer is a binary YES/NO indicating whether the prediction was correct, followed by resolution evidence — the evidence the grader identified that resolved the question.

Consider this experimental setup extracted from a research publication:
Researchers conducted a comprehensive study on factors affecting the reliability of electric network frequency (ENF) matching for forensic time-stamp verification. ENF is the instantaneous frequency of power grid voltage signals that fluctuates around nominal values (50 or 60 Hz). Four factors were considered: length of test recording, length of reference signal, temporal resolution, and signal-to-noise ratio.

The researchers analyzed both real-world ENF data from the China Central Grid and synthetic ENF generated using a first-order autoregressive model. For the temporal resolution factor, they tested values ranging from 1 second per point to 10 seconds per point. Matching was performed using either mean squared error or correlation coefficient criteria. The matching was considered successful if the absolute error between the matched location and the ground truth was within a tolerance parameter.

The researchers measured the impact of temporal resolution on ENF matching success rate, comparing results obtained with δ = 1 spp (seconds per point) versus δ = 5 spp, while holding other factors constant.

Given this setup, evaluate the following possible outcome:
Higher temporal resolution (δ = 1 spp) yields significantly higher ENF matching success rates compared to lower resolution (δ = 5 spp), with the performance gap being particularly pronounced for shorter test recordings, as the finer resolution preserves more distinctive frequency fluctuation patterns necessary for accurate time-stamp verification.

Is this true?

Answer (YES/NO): NO